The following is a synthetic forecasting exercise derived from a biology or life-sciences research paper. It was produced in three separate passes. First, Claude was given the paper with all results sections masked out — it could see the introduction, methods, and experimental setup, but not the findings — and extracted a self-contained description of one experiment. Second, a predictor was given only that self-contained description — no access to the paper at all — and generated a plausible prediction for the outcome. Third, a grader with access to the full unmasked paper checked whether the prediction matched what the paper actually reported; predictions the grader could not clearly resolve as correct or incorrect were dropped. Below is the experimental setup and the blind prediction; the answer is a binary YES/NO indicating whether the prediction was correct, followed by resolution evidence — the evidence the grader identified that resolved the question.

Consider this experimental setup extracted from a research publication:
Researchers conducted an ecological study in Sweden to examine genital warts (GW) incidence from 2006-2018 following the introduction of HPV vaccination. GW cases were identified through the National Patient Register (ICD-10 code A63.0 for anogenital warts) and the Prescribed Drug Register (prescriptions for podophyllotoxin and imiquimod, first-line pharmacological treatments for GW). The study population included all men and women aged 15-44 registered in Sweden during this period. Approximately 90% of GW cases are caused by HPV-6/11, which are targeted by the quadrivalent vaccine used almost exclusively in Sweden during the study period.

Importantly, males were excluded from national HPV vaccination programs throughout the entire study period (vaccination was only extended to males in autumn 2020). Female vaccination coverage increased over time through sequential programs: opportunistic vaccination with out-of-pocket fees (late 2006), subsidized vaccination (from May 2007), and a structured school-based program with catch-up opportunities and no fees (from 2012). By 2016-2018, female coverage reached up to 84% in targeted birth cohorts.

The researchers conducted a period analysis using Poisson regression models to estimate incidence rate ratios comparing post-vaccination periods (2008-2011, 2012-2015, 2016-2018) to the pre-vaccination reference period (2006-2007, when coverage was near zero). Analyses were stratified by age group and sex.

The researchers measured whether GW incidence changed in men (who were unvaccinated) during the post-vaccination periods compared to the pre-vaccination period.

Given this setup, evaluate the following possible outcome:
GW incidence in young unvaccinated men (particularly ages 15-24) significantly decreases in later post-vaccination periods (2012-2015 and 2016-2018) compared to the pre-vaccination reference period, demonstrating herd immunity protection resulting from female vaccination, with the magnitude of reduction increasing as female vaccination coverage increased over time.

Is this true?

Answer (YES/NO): YES